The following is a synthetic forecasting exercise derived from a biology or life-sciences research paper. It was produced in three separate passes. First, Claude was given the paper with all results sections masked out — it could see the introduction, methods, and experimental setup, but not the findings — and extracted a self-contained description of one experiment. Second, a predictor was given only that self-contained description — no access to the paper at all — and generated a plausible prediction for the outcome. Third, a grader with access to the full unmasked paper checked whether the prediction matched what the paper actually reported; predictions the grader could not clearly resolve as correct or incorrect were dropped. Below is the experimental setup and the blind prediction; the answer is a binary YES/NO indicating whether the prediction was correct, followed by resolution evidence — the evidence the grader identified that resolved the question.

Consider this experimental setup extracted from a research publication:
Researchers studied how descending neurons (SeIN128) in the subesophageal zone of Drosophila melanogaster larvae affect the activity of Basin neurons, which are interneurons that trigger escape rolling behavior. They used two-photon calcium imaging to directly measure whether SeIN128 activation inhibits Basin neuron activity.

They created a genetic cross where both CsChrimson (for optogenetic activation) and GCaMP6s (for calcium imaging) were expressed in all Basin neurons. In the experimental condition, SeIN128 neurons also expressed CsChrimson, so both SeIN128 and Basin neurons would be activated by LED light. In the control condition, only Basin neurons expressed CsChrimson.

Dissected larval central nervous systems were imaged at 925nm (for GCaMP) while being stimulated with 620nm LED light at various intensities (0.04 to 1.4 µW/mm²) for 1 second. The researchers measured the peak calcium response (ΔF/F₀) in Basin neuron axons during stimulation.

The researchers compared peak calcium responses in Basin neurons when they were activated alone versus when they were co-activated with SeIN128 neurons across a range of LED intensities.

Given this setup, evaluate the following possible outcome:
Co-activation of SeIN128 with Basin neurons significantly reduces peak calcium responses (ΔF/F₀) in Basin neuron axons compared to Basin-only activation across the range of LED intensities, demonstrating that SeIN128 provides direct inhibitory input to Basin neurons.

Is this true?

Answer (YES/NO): NO